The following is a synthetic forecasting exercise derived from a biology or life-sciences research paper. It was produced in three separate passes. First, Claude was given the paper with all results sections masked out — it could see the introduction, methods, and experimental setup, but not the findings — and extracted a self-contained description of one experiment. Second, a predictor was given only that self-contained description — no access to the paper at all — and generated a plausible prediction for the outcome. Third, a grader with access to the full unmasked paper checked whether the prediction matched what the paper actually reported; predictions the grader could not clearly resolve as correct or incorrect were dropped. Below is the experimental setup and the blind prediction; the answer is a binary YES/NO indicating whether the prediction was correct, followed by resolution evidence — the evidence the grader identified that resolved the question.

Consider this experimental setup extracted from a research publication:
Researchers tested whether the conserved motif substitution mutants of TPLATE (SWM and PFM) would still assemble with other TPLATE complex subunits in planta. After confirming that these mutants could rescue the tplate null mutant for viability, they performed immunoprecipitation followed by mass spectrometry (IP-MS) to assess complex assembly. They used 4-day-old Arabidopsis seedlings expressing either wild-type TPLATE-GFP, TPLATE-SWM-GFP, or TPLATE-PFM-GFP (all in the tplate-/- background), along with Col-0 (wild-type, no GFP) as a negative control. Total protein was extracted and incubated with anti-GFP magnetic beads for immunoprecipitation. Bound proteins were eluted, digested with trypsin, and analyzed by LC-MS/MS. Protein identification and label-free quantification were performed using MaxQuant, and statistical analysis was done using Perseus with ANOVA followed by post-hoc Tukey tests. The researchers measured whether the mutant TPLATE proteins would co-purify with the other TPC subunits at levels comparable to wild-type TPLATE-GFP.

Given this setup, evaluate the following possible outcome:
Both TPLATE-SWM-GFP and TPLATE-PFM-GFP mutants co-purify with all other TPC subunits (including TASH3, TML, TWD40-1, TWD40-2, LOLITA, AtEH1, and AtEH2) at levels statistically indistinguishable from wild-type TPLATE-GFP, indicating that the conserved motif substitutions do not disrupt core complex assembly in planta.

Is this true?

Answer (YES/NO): NO